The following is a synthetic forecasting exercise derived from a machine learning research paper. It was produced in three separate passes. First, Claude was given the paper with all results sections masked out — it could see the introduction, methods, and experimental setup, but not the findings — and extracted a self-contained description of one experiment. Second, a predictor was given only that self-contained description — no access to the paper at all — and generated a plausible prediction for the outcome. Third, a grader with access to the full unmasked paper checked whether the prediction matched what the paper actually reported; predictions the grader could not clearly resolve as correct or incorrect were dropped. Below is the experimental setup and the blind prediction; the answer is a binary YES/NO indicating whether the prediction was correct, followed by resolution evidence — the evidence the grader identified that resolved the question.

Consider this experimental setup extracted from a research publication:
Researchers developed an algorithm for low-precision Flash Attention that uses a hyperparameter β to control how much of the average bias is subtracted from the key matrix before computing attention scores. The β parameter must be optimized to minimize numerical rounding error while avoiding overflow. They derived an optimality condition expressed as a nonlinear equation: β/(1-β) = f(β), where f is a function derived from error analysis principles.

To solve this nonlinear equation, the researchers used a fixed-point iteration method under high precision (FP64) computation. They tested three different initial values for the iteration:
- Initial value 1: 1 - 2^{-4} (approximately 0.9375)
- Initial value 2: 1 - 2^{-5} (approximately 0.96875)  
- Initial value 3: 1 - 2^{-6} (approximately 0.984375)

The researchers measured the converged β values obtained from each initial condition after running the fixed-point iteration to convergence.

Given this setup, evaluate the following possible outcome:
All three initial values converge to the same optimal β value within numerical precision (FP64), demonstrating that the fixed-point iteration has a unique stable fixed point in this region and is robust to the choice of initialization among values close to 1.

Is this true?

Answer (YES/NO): NO